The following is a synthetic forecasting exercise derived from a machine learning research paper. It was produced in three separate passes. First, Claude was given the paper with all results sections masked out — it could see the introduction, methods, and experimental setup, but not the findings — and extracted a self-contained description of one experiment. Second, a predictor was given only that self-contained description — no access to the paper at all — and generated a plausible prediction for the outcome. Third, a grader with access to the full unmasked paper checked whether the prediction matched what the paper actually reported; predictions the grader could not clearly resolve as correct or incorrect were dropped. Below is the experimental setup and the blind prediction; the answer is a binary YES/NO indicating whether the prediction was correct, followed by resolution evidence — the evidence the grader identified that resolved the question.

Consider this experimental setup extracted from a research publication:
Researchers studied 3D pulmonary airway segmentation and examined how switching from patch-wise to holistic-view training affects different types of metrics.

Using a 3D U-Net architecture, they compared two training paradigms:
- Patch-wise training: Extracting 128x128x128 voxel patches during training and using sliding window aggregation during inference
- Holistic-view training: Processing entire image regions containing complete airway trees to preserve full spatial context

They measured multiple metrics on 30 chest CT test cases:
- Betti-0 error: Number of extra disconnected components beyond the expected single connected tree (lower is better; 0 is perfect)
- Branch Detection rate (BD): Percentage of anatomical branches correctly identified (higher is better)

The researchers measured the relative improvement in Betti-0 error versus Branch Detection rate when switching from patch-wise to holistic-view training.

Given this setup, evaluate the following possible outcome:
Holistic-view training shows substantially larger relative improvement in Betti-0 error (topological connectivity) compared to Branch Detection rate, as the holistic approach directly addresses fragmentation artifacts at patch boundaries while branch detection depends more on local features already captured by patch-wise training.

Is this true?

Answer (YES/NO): YES